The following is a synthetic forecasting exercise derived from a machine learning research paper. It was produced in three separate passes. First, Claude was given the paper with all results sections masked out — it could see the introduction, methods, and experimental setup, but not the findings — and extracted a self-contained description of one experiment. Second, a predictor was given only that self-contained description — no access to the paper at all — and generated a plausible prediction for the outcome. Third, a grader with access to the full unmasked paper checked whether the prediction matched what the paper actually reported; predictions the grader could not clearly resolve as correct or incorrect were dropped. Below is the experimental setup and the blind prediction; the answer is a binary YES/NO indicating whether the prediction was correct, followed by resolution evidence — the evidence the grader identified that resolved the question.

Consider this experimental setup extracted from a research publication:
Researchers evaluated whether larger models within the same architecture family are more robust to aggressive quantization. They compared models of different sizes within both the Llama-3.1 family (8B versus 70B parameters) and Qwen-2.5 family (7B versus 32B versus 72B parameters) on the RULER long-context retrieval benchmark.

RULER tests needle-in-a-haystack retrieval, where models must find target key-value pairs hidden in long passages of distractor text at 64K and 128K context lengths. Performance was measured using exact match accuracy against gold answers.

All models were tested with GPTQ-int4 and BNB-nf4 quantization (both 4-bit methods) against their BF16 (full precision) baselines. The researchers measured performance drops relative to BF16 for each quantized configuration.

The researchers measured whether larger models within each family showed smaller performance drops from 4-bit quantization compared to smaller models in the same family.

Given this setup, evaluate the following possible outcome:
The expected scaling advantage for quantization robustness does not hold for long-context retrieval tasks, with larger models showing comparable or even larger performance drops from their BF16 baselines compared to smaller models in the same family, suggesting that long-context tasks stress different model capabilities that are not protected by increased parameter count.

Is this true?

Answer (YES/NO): NO